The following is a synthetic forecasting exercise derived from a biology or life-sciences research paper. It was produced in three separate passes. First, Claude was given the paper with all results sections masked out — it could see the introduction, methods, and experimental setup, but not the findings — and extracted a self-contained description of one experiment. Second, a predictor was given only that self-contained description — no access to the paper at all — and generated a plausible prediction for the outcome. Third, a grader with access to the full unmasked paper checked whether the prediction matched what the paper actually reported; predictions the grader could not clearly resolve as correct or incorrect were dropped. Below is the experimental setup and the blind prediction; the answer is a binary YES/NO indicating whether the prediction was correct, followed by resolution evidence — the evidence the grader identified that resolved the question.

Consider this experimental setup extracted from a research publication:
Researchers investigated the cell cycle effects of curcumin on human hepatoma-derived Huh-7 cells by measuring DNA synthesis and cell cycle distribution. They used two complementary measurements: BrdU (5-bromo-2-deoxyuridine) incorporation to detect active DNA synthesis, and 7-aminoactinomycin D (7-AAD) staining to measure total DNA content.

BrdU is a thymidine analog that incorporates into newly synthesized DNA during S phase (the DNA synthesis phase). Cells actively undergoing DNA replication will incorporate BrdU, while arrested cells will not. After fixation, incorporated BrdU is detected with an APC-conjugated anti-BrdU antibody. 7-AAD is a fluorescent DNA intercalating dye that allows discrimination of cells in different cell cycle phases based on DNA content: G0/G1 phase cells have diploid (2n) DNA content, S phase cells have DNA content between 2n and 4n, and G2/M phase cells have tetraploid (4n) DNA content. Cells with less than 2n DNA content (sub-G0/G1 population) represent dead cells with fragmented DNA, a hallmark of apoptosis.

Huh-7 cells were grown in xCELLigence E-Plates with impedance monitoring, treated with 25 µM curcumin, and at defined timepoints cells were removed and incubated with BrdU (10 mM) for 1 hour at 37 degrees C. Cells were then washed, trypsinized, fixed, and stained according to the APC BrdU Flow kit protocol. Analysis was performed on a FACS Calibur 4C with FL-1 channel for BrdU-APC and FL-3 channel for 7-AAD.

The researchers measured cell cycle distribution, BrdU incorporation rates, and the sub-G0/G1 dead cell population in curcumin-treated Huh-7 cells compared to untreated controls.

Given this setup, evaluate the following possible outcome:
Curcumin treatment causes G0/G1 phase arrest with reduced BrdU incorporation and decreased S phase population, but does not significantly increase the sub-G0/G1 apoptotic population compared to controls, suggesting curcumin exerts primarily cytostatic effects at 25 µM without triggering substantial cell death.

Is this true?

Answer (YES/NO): NO